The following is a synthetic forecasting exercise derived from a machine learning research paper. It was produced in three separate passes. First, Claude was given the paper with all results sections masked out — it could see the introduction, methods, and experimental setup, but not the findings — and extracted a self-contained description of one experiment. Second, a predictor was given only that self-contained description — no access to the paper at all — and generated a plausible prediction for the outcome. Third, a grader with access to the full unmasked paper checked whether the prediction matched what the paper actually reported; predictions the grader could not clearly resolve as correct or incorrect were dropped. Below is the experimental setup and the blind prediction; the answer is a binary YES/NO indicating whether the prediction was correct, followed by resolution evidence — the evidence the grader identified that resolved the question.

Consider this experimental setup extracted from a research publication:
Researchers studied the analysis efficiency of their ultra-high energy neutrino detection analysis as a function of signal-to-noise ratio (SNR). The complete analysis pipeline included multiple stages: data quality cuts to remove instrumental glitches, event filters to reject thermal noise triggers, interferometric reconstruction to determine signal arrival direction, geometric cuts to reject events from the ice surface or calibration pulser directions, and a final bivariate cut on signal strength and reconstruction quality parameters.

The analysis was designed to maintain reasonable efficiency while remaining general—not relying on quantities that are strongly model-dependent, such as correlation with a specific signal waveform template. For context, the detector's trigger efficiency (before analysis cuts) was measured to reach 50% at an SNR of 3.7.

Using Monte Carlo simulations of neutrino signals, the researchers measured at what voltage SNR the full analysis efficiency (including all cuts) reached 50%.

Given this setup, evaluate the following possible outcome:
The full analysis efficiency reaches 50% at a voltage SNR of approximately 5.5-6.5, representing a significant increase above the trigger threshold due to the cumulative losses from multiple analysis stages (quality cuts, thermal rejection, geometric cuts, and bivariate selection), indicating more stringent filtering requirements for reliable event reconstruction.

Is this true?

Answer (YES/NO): YES